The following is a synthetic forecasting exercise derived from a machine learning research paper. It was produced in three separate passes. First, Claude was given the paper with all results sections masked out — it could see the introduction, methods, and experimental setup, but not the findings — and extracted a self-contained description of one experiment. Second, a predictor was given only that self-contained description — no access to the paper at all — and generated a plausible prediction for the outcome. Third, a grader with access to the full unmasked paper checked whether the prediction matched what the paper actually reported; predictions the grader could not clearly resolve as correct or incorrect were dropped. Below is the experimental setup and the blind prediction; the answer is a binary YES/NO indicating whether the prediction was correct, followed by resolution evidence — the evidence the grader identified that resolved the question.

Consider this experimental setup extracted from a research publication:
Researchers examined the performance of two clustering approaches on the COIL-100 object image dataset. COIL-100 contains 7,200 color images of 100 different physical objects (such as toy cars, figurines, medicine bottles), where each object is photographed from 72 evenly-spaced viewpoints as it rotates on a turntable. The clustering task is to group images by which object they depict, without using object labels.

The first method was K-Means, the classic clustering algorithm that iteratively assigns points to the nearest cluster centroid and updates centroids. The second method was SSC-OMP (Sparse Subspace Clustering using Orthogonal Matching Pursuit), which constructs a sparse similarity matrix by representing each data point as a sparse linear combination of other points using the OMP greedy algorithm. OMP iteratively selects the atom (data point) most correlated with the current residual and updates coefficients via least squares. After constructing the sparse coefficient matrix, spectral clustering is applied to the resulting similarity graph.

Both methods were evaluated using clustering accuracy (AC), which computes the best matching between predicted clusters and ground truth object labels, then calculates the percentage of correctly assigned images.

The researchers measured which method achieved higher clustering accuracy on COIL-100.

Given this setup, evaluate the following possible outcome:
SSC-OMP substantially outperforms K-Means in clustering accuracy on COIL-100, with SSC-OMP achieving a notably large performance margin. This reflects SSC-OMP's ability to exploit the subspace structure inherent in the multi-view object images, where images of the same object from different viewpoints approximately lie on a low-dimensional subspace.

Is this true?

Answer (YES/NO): NO